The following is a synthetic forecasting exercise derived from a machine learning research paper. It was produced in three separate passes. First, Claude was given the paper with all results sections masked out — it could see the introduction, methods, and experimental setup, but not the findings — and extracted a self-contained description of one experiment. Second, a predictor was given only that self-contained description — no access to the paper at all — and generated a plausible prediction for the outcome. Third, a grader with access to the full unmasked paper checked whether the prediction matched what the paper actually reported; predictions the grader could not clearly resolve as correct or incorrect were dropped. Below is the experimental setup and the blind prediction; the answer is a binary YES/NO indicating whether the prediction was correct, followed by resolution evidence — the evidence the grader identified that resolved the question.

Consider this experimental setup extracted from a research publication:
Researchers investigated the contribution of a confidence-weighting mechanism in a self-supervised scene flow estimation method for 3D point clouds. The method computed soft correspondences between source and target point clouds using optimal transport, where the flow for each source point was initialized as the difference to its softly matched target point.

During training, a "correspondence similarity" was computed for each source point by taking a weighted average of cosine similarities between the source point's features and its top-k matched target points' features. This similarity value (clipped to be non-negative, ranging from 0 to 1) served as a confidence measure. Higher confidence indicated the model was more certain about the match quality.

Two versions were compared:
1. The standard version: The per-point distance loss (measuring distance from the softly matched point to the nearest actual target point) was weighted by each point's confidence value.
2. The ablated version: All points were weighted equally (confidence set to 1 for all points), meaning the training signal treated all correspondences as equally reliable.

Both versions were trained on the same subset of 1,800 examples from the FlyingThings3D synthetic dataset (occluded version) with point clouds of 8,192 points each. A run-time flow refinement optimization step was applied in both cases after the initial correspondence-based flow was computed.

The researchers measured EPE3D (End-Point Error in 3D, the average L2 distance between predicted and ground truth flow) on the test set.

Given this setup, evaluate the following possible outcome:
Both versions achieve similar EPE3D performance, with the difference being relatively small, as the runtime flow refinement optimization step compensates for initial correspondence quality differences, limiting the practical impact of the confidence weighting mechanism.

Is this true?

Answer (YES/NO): NO